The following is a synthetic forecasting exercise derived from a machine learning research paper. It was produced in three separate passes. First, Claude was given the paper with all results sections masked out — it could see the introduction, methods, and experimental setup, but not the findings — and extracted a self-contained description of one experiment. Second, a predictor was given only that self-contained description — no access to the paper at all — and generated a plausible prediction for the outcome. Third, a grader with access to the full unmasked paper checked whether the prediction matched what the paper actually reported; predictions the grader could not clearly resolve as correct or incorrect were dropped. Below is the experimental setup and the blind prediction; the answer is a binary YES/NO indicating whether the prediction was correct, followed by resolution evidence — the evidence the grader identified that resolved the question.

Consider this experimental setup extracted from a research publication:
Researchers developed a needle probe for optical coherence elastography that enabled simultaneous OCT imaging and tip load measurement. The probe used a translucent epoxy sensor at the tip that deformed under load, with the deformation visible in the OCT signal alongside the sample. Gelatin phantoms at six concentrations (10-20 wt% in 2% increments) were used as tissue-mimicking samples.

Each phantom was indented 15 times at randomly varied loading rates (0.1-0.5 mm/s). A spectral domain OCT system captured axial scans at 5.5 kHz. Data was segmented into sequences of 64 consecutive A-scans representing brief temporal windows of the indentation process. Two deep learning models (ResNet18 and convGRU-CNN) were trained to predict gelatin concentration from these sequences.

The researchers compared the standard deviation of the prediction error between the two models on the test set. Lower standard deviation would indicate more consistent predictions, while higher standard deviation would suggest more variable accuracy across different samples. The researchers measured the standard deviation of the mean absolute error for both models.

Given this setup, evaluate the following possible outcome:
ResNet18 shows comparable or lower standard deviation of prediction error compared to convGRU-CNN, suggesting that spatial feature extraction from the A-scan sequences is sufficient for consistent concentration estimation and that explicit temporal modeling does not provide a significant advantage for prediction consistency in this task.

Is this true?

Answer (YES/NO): NO